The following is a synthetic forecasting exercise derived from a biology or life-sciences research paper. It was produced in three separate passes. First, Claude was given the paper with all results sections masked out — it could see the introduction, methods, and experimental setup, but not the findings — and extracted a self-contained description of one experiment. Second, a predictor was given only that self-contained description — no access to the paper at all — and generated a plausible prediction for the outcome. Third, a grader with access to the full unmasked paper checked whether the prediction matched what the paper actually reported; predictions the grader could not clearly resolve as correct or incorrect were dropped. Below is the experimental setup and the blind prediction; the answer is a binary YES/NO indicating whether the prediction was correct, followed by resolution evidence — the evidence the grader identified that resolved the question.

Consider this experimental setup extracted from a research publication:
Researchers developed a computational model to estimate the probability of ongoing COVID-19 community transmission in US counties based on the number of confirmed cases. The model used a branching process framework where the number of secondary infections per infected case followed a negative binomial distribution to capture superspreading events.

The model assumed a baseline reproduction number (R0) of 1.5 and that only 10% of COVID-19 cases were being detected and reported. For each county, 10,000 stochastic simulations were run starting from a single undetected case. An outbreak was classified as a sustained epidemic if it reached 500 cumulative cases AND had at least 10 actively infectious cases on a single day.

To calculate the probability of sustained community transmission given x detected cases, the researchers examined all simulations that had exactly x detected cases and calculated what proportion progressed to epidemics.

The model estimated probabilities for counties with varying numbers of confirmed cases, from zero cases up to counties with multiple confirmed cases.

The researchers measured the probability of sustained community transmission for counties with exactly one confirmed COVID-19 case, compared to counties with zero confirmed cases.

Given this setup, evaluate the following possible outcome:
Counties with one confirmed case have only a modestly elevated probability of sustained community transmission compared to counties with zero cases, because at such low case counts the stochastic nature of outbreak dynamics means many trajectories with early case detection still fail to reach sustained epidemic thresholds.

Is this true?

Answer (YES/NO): NO